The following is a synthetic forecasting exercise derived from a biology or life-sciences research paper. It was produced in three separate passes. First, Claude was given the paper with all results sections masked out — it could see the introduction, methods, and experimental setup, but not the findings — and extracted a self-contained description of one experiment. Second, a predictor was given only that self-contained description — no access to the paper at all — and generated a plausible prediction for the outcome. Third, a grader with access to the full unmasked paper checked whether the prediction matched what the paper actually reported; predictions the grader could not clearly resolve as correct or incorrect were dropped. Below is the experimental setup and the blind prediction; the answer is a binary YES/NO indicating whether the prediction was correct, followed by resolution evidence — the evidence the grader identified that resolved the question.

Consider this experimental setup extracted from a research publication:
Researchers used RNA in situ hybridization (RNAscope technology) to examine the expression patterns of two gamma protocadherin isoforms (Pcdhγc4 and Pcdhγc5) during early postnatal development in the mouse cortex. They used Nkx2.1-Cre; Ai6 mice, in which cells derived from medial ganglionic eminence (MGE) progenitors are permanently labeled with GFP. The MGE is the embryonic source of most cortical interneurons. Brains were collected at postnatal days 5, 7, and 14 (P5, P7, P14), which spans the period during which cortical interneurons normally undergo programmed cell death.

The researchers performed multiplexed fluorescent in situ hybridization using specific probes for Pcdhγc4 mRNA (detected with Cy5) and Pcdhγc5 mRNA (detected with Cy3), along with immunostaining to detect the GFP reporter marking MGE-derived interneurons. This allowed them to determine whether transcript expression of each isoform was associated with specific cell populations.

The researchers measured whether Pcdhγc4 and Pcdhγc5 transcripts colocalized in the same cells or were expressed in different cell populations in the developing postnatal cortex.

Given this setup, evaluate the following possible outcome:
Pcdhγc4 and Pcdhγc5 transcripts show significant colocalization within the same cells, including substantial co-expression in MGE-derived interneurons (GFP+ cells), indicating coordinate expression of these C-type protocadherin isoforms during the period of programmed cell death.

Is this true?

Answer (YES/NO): NO